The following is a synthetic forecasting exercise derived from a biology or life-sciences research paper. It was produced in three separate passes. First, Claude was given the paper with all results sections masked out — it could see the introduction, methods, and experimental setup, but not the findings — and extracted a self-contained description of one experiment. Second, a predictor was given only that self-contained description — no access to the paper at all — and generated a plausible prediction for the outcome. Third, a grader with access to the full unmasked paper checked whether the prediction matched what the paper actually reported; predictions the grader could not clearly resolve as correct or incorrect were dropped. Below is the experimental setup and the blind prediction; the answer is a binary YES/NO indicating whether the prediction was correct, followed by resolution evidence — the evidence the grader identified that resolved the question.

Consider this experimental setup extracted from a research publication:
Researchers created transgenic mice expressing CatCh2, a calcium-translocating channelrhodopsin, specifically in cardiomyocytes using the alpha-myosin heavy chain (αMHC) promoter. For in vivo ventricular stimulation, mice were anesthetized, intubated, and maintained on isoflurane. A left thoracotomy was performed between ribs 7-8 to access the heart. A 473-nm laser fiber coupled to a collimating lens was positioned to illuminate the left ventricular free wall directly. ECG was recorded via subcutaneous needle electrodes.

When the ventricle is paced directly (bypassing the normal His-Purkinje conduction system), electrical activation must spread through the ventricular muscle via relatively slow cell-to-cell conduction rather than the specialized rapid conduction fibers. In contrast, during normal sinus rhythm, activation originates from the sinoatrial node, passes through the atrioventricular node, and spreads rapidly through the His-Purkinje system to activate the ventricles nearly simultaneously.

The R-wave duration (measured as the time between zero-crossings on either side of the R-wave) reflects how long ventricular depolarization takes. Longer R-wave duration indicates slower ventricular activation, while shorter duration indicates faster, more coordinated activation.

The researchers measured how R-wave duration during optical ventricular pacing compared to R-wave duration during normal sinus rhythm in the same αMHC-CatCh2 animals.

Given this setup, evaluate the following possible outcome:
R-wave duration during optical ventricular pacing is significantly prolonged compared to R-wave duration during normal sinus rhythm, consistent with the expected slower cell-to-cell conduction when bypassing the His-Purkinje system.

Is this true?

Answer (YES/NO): YES